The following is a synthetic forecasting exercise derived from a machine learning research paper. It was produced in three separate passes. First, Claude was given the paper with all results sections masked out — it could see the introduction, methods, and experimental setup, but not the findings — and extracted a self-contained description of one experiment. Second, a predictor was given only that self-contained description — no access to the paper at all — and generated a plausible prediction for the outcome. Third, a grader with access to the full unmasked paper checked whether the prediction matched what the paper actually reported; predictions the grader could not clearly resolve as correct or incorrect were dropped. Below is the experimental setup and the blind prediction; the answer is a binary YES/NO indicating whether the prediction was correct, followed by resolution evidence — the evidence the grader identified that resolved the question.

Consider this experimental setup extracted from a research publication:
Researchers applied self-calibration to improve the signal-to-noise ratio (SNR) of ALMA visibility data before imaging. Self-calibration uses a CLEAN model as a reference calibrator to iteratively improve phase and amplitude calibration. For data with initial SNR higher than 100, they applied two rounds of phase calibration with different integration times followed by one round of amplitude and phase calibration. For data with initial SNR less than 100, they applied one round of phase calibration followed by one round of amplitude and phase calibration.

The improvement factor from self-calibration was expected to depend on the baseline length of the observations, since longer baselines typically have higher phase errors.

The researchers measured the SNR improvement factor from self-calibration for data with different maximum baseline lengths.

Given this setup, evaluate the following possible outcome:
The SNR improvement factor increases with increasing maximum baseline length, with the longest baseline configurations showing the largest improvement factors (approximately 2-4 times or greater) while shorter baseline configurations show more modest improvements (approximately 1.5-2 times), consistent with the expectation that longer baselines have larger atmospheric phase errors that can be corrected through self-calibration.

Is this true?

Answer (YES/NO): NO